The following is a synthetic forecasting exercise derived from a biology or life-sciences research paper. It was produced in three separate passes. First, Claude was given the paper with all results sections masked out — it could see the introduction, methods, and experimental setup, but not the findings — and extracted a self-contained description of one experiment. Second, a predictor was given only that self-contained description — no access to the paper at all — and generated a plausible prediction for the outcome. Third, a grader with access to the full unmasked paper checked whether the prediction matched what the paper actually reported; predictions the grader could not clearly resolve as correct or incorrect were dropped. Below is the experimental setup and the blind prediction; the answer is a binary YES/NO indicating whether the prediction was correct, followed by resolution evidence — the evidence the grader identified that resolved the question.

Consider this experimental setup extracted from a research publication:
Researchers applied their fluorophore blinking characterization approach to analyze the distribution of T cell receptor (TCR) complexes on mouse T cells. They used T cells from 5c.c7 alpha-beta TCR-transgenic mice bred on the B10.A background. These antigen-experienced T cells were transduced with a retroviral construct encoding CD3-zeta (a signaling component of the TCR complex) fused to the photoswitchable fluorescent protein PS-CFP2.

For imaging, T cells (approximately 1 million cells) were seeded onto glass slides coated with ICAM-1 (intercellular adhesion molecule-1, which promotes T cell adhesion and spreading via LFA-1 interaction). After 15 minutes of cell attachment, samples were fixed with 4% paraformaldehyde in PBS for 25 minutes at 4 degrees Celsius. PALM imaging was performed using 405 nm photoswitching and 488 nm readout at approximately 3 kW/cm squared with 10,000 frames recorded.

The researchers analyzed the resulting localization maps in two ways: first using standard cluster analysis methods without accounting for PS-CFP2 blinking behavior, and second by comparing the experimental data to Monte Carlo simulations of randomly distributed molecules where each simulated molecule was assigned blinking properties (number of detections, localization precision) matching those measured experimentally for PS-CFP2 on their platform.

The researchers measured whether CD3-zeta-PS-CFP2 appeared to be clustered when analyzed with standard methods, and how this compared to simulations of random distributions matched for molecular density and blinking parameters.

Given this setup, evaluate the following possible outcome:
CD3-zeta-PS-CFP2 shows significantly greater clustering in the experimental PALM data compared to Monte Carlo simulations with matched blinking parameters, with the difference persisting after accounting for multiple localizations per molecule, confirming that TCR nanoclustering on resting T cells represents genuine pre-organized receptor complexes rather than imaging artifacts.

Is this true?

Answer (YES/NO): NO